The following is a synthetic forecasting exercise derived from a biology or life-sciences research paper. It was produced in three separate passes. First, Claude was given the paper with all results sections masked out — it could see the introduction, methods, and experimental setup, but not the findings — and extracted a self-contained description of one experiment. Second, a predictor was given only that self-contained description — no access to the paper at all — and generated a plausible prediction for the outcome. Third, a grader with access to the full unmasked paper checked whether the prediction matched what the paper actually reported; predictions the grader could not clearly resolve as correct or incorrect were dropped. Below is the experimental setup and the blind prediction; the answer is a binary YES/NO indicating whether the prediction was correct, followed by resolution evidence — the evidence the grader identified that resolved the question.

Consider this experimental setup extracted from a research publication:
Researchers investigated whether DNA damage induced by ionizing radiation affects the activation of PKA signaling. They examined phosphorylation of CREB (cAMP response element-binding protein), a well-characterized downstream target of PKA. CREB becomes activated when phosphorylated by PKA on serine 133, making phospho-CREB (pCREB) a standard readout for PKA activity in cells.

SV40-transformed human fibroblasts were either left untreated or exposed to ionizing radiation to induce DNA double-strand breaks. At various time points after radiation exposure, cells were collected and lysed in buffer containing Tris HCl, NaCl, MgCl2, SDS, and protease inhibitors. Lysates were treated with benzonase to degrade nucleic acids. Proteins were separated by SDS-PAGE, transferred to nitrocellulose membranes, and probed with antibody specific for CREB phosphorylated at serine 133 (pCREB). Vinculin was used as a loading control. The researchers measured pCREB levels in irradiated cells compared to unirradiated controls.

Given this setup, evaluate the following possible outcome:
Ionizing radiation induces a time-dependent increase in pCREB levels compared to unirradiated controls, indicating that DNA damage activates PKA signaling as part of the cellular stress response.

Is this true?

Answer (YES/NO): YES